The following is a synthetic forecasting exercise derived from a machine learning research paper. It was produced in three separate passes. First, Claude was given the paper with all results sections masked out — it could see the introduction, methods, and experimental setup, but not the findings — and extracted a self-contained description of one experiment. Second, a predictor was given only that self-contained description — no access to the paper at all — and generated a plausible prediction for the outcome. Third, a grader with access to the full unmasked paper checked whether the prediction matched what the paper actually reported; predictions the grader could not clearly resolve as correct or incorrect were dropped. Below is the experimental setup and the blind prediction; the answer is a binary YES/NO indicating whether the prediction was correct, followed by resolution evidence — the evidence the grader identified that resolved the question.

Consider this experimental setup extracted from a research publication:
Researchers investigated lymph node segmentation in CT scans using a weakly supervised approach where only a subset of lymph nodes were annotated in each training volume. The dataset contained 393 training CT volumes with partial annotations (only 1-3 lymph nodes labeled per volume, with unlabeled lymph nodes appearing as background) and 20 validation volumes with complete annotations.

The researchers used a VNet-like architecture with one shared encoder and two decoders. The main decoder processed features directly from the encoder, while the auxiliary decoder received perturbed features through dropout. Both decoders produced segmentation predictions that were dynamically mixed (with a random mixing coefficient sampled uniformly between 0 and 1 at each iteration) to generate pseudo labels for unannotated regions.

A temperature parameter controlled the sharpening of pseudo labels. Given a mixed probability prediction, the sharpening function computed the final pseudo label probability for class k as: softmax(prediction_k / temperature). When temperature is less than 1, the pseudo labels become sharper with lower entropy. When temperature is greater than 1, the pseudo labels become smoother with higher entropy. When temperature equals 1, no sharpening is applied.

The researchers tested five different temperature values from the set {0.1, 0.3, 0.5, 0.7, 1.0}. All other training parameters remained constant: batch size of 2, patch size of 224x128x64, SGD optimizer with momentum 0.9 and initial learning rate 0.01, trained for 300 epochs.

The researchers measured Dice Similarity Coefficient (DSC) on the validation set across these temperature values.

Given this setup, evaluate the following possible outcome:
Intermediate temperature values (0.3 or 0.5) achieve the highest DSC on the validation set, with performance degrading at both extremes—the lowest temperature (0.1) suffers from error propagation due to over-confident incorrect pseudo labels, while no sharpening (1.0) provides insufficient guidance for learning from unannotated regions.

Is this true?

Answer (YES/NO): YES